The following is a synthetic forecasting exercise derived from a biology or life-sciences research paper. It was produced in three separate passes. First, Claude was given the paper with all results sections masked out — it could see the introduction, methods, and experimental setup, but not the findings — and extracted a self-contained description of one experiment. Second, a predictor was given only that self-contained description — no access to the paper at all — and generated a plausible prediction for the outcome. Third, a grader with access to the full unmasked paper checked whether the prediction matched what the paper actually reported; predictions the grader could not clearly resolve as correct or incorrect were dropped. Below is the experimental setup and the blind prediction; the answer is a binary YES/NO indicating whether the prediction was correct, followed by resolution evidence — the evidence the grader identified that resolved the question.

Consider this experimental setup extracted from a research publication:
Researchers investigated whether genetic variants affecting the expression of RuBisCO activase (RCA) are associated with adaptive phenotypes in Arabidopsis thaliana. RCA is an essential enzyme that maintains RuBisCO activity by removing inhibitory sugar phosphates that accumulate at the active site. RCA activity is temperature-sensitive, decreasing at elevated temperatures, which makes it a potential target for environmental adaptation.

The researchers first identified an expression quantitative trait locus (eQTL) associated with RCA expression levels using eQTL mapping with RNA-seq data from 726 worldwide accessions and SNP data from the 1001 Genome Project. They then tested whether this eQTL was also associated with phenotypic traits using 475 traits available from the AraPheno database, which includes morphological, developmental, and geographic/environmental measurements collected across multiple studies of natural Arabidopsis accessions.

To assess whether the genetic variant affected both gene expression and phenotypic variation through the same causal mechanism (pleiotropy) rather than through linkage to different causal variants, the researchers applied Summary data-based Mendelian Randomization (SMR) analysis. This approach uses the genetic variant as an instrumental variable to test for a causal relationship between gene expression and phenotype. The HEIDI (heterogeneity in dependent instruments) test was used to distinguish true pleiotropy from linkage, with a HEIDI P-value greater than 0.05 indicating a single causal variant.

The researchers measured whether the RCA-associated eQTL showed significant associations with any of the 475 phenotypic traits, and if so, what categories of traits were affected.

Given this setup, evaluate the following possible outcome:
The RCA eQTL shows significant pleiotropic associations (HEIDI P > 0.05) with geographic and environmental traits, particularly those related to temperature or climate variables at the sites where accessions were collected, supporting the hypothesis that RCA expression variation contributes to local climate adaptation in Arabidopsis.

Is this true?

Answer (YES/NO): NO